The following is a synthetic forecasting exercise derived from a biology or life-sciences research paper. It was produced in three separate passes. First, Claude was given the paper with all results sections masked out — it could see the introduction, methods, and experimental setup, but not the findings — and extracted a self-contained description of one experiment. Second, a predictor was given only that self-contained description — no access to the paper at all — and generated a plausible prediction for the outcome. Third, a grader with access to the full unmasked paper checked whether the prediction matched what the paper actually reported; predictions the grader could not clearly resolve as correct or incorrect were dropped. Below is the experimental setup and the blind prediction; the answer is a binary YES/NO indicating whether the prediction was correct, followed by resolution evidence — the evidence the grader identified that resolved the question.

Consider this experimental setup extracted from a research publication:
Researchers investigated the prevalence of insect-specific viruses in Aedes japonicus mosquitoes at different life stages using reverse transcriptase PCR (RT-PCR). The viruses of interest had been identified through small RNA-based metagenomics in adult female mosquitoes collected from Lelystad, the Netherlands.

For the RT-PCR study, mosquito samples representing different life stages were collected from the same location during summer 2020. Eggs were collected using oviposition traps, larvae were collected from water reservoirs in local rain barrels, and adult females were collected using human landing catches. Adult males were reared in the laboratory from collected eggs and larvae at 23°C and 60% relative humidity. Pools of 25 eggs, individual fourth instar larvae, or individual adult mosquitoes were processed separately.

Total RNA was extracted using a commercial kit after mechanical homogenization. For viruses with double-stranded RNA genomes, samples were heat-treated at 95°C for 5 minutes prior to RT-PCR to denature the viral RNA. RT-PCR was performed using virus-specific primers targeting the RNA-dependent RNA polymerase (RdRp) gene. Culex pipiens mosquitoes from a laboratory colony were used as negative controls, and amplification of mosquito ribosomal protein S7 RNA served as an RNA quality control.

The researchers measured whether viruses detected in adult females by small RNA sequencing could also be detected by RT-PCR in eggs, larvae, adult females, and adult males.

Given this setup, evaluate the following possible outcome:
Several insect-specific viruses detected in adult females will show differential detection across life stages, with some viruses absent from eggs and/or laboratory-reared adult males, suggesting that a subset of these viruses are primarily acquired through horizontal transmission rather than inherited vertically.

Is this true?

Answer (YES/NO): NO